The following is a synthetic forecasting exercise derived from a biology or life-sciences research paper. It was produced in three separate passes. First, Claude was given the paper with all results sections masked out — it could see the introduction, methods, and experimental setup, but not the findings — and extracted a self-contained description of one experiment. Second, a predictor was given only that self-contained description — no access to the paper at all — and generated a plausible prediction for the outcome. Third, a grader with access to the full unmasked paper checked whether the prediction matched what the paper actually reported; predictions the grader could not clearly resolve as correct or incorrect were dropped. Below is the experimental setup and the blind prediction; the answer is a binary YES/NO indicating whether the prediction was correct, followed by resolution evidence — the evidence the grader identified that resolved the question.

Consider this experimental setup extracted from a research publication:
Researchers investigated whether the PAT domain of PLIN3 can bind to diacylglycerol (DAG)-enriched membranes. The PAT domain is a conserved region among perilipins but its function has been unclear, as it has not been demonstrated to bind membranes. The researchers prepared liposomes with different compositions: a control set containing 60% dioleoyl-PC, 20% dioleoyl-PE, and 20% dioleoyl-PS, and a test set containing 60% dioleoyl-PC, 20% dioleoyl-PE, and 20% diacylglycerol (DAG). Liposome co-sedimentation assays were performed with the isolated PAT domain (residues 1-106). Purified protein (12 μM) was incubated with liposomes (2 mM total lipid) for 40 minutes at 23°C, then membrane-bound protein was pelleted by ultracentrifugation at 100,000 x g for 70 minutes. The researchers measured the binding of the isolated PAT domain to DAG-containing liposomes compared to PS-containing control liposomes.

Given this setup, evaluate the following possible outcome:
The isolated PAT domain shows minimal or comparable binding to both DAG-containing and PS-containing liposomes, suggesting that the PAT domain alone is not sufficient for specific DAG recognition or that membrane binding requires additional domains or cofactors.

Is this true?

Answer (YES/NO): NO